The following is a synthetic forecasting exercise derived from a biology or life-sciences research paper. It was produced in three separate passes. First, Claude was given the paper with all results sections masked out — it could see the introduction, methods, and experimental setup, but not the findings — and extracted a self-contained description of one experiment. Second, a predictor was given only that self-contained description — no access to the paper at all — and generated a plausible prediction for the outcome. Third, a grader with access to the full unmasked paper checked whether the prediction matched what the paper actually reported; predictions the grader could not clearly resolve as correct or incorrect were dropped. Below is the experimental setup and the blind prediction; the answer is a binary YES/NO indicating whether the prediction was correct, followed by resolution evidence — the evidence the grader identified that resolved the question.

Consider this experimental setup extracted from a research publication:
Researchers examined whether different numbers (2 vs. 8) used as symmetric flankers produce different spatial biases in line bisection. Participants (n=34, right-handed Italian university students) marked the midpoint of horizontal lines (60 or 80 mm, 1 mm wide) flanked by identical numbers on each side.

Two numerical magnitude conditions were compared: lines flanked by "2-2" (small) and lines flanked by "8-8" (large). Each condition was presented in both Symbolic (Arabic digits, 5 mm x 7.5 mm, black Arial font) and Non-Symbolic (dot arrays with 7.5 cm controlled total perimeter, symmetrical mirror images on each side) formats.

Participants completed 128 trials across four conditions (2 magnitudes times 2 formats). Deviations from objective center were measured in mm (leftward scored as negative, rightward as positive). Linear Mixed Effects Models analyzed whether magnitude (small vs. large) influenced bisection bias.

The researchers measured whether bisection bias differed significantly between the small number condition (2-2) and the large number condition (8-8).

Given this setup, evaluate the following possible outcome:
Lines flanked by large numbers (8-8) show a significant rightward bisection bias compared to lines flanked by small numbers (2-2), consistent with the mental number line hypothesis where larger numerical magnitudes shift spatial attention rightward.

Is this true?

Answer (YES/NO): NO